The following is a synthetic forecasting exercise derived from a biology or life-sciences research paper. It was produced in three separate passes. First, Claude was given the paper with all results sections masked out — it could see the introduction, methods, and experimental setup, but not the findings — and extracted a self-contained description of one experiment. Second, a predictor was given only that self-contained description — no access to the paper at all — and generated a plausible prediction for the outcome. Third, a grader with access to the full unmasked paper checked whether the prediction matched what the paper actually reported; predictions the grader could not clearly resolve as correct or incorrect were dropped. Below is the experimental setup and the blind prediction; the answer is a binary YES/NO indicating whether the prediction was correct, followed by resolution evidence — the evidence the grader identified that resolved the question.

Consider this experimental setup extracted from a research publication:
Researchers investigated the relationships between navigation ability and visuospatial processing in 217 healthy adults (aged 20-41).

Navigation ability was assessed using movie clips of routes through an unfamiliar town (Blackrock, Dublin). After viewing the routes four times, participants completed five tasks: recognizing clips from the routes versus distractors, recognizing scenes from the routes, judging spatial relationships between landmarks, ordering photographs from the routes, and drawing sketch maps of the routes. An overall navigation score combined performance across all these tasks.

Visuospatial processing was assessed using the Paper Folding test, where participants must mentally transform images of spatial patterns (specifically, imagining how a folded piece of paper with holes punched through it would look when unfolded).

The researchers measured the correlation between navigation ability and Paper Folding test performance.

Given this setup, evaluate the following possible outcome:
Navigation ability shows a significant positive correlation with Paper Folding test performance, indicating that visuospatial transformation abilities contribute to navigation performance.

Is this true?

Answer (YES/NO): YES